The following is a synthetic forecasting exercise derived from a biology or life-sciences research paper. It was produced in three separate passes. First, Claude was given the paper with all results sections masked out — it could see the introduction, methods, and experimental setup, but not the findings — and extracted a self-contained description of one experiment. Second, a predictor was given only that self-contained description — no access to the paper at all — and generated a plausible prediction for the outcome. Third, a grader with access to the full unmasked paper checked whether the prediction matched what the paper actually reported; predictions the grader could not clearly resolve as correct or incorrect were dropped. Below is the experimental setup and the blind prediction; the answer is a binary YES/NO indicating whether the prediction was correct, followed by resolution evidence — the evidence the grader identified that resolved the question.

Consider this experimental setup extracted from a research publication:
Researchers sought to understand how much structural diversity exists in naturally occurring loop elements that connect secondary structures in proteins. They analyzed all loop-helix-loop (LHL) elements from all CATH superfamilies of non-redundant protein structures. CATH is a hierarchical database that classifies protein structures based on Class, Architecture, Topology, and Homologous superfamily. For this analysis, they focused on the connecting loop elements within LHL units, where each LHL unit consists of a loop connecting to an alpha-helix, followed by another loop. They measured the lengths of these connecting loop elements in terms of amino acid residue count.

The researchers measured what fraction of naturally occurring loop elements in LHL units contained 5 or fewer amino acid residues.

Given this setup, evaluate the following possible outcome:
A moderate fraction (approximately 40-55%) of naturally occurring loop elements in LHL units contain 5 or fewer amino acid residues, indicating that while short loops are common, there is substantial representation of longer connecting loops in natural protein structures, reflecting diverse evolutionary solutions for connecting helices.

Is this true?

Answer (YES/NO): NO